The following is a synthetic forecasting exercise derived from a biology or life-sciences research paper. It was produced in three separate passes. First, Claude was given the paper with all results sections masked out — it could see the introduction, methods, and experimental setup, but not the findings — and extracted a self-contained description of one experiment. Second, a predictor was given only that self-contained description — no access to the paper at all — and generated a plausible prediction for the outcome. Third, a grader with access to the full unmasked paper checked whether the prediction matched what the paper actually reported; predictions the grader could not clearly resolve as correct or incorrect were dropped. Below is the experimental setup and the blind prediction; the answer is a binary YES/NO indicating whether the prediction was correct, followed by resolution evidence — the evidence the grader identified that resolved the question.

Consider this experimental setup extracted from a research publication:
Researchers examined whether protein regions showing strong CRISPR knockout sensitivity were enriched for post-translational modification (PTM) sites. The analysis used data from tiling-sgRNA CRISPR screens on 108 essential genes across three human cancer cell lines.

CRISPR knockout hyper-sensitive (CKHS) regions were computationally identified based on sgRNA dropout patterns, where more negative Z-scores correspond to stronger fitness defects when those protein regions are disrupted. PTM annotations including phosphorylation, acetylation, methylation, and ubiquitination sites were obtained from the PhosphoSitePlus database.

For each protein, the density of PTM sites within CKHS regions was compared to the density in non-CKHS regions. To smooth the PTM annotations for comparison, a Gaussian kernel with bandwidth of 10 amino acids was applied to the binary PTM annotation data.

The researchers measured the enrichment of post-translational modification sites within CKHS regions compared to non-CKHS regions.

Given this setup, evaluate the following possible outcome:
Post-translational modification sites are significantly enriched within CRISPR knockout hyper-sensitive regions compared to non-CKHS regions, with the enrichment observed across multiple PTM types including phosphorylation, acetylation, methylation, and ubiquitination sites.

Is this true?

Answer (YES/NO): NO